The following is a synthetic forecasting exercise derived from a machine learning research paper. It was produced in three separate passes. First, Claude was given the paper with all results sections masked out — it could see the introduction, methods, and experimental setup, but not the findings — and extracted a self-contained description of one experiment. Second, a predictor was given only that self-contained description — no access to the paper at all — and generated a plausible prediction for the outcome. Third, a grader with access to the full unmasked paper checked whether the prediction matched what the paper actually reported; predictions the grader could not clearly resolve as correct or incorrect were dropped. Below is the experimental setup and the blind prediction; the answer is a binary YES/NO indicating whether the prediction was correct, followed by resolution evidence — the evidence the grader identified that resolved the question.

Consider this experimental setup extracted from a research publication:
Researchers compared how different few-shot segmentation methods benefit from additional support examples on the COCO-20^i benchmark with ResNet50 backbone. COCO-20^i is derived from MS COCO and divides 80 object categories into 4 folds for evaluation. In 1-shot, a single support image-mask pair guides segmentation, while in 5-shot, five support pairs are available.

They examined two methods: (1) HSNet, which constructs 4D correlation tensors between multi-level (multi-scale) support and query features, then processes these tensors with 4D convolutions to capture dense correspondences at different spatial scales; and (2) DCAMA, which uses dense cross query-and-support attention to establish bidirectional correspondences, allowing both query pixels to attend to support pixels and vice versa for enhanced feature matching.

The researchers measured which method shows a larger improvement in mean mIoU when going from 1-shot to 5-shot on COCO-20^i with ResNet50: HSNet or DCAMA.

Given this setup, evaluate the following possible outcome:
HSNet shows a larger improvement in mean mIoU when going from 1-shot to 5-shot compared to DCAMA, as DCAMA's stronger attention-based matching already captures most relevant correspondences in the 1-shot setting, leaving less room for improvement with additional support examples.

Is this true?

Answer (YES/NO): YES